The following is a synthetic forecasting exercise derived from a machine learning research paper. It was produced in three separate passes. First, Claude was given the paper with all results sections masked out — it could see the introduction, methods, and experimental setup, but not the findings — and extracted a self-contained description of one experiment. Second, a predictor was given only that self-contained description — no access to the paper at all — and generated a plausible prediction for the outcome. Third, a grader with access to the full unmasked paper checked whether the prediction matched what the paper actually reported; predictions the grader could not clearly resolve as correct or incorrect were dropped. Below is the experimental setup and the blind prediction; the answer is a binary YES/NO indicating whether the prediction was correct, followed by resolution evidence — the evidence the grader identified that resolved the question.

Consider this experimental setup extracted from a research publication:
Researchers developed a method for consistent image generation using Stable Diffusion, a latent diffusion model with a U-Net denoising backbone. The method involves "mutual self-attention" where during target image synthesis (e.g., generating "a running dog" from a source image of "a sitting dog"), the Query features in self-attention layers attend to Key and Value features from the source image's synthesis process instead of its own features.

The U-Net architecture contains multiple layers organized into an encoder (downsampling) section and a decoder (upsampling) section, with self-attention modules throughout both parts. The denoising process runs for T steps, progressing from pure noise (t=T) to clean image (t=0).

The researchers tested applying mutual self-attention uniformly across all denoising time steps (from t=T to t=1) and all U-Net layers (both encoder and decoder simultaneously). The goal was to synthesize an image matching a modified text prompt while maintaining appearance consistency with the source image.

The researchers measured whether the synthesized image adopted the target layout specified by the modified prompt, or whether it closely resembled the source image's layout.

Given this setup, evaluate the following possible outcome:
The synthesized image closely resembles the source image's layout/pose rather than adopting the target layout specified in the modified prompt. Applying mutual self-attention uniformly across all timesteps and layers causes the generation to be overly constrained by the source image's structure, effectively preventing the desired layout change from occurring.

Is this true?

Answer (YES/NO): YES